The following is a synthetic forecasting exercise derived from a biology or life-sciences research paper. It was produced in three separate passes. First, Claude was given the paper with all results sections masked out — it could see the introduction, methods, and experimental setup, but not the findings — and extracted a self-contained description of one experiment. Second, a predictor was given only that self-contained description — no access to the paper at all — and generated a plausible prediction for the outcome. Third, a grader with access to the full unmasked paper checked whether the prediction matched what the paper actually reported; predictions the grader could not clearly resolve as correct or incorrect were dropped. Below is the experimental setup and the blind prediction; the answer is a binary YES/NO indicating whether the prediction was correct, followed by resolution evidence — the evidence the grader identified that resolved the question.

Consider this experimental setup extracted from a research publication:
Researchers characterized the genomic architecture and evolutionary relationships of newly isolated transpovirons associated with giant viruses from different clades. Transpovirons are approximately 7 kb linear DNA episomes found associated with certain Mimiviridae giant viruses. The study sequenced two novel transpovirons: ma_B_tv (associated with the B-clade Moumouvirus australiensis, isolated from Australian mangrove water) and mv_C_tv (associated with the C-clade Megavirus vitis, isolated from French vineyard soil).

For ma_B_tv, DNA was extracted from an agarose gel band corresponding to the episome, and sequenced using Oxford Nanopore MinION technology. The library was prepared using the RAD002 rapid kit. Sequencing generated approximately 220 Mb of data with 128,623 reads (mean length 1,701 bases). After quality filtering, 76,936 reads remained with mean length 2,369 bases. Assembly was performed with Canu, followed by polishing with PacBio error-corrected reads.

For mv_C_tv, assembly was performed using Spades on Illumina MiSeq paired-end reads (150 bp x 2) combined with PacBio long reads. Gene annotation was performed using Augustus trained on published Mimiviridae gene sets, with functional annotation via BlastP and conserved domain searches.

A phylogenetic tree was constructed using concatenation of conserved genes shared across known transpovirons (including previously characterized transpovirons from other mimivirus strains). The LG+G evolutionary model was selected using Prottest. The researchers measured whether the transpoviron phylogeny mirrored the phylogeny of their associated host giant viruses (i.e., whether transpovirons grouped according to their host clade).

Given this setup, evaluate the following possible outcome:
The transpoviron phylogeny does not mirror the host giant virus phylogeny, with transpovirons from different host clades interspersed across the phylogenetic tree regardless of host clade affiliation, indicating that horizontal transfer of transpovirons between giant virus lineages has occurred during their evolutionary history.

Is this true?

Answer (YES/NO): NO